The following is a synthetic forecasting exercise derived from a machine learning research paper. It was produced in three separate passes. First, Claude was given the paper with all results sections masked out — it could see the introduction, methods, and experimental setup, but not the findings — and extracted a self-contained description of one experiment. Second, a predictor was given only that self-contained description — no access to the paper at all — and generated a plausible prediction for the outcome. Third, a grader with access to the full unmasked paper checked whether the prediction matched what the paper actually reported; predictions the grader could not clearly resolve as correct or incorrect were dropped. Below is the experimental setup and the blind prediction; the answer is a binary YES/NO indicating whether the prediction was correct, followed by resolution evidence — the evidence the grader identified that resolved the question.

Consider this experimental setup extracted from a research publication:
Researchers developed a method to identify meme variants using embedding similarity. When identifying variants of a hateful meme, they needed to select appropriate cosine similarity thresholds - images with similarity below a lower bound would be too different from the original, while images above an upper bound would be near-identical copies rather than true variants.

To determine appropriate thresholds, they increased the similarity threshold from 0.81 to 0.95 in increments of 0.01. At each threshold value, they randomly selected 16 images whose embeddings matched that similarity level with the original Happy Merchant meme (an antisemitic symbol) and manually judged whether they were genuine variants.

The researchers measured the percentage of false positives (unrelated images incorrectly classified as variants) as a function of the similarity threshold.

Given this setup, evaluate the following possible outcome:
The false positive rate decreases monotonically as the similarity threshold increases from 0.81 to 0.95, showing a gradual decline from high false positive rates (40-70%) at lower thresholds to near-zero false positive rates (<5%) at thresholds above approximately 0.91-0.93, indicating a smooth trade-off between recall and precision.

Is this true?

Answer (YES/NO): NO